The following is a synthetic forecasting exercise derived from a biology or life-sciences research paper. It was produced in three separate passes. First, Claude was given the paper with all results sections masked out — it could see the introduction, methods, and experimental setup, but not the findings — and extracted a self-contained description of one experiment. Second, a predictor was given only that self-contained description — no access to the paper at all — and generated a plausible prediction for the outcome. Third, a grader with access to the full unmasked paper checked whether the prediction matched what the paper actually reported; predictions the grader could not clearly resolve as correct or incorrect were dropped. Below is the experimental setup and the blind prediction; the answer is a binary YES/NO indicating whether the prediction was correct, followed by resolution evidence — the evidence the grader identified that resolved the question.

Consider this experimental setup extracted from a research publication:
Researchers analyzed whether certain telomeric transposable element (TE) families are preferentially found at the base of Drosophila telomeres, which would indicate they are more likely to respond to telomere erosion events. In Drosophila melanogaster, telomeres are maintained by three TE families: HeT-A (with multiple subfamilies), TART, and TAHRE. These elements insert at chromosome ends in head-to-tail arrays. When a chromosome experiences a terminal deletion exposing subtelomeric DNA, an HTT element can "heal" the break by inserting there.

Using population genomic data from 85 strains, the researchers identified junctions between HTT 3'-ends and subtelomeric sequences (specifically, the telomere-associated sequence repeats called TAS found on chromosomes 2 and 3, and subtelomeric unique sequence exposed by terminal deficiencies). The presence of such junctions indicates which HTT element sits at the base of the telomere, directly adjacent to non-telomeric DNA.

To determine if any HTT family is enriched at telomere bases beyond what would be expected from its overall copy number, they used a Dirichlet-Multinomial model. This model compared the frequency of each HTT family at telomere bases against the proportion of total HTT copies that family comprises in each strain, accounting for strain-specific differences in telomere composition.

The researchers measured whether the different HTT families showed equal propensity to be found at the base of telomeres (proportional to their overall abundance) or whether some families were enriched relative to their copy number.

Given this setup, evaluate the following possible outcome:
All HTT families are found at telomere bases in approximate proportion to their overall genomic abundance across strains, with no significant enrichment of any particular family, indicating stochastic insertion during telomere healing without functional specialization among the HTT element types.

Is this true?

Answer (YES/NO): NO